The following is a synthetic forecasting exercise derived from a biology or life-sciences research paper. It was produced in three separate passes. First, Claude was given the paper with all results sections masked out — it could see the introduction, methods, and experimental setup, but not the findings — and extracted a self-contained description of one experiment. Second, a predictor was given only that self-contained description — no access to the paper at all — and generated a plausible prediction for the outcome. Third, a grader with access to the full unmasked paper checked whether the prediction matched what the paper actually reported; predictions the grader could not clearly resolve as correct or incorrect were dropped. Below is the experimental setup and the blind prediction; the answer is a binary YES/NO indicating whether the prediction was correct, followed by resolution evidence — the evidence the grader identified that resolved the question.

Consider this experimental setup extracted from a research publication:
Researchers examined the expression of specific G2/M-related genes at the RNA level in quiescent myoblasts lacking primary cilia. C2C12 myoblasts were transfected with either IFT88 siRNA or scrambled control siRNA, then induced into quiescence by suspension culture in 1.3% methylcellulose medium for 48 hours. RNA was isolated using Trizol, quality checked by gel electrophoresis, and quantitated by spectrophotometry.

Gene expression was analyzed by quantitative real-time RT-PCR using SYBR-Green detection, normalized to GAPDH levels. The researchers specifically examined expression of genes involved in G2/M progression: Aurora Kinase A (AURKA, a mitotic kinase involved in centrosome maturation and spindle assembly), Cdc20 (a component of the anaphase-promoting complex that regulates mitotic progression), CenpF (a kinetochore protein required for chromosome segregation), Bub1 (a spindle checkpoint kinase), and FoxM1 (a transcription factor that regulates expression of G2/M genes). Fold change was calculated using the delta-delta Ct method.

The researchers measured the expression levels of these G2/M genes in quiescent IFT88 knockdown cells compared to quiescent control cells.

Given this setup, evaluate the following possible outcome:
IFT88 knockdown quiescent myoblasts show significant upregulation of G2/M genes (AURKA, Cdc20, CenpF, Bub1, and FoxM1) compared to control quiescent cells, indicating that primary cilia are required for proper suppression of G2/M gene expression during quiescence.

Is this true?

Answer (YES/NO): YES